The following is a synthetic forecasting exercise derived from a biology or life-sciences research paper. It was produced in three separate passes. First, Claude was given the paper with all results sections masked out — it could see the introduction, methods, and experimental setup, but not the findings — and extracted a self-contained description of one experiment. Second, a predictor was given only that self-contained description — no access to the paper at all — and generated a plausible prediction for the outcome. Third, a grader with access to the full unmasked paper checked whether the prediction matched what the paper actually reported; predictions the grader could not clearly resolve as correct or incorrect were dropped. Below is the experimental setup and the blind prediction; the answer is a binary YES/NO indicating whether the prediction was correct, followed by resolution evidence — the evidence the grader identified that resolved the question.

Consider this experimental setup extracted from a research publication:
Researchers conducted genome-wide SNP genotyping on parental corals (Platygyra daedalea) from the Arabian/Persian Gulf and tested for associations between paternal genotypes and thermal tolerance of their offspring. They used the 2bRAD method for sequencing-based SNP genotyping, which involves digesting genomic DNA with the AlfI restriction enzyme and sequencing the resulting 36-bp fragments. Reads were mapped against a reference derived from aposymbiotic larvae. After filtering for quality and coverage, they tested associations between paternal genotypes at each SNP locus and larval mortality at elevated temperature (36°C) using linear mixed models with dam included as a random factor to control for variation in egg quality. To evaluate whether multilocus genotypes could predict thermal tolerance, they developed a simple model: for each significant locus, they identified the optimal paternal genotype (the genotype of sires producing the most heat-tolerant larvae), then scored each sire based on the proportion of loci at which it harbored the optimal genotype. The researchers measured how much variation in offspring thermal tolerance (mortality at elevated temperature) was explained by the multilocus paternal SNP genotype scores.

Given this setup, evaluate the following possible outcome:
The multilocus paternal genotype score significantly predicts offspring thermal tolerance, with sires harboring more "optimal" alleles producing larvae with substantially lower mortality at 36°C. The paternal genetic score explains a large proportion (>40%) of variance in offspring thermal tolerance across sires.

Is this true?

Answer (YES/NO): YES